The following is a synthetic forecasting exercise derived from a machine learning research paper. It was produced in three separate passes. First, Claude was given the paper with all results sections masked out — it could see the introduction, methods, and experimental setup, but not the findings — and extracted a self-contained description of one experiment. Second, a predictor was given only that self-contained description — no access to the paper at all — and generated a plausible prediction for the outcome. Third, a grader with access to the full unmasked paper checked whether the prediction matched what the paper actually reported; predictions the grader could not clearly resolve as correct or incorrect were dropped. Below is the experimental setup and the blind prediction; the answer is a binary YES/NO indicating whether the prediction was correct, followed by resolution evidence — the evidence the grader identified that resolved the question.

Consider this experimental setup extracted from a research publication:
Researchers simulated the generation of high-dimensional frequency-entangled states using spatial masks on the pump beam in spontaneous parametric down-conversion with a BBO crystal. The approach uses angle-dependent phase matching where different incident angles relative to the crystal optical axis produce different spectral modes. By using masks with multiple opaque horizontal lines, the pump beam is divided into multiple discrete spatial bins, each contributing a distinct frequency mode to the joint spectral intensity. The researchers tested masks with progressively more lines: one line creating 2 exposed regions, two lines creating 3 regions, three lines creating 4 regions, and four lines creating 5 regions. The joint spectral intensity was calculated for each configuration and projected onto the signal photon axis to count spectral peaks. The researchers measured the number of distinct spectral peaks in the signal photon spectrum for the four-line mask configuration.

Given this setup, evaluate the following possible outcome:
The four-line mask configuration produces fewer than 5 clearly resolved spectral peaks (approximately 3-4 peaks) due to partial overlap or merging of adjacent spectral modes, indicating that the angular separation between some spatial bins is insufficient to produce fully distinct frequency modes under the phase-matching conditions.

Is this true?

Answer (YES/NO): NO